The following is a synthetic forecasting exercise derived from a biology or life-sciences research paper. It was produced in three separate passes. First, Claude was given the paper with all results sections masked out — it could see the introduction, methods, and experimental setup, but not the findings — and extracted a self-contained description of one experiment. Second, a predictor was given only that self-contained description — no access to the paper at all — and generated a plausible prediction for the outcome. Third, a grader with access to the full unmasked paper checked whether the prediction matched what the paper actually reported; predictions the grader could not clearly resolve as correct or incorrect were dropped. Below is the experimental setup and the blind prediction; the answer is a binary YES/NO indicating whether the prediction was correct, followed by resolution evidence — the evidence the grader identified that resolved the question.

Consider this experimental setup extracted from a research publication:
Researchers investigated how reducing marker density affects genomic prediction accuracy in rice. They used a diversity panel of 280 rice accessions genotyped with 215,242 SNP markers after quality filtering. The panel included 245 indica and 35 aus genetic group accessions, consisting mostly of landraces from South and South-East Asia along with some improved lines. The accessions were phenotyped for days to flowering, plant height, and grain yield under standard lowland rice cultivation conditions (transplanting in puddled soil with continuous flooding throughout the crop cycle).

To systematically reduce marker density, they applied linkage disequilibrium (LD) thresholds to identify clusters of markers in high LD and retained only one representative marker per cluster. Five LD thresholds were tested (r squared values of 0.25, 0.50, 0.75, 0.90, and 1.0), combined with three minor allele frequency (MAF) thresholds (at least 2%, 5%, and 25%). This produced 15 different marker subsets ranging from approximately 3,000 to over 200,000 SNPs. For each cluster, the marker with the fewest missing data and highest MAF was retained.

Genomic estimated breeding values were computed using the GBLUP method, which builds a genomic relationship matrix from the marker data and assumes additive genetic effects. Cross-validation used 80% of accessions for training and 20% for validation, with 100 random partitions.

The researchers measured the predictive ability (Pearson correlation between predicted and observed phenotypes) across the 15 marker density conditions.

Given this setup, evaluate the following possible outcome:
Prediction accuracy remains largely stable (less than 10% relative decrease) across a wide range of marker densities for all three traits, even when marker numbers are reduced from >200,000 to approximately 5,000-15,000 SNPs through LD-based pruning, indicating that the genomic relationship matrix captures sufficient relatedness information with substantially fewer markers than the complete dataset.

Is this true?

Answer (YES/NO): NO